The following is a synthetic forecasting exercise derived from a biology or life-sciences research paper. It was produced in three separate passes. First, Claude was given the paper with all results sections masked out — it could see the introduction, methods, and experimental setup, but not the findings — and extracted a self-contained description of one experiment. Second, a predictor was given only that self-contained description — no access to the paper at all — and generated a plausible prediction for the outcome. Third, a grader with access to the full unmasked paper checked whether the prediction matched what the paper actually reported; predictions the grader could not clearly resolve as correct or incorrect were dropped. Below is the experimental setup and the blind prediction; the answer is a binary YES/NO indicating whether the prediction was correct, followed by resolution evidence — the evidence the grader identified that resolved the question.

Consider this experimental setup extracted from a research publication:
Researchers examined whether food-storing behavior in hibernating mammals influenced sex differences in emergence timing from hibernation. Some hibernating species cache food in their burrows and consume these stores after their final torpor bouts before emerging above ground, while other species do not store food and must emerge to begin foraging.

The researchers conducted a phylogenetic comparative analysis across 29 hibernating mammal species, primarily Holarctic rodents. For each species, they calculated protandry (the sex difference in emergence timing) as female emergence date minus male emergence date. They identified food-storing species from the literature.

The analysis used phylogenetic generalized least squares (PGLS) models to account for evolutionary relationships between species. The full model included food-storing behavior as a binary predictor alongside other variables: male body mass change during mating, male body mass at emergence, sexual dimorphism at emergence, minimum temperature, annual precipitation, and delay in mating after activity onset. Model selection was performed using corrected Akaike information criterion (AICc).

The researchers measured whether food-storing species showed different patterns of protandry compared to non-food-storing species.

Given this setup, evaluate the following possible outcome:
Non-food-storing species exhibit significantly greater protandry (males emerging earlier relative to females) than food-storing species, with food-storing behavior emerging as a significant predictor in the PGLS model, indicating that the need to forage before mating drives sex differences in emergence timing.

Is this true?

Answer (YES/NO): NO